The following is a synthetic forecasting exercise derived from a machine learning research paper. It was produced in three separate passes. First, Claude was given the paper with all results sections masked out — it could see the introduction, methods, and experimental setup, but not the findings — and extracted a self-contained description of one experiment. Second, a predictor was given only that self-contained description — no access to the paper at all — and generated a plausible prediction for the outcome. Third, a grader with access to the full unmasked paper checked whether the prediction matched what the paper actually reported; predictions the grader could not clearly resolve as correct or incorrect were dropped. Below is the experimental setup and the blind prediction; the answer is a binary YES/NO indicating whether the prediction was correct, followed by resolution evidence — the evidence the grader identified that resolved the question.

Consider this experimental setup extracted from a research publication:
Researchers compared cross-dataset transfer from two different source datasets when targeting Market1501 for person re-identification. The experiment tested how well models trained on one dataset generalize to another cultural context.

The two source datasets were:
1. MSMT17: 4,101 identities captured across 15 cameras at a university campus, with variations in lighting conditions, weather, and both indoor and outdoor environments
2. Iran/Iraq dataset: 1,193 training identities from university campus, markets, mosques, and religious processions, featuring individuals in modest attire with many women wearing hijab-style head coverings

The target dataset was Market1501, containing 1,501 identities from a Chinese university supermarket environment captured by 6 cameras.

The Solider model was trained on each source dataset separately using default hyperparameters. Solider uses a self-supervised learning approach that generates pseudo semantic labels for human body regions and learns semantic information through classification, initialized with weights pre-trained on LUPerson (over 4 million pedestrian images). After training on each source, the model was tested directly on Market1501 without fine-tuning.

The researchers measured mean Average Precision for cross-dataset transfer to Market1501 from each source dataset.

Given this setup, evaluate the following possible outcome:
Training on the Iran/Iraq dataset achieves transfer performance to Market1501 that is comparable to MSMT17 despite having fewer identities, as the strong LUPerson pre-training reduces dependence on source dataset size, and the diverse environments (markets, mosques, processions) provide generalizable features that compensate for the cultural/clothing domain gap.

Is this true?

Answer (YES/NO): NO